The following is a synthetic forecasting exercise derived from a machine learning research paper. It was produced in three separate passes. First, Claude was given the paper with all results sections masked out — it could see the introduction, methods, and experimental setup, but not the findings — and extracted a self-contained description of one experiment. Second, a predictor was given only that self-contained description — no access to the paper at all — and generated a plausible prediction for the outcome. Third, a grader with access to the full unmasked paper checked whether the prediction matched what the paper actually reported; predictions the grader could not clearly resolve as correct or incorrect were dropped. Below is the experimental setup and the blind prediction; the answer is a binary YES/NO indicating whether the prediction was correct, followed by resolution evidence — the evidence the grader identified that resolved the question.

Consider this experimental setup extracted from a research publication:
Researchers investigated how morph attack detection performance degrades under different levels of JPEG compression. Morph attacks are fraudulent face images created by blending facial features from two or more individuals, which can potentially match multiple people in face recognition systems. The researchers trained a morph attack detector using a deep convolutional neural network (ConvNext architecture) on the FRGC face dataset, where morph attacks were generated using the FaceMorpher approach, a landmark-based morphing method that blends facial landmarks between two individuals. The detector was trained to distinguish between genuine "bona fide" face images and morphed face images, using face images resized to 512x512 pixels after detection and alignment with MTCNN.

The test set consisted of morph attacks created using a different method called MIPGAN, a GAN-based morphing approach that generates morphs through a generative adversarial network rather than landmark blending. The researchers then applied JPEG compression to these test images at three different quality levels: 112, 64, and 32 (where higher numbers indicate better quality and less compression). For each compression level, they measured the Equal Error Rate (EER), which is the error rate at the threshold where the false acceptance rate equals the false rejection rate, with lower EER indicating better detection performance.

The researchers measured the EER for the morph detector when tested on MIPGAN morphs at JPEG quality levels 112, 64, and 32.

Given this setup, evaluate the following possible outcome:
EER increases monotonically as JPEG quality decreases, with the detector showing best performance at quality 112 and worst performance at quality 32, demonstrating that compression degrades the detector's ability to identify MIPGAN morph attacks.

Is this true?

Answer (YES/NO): YES